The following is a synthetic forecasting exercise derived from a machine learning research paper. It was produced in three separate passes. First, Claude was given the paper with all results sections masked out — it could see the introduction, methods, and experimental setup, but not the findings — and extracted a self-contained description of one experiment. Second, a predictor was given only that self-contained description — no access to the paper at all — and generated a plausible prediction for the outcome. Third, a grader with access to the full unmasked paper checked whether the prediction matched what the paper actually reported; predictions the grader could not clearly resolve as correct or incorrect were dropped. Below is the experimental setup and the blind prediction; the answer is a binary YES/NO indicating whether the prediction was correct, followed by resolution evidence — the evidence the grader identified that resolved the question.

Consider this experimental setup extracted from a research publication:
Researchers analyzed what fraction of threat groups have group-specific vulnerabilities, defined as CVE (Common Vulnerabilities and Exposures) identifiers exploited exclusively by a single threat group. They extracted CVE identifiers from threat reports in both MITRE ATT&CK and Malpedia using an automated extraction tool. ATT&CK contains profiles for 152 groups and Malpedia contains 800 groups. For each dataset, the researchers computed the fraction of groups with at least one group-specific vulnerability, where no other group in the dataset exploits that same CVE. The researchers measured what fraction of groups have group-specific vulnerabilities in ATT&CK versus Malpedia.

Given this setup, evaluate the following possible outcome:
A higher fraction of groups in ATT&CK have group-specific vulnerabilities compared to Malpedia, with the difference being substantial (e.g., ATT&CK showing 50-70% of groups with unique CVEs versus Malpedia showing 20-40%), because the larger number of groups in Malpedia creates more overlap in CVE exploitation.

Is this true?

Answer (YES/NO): NO